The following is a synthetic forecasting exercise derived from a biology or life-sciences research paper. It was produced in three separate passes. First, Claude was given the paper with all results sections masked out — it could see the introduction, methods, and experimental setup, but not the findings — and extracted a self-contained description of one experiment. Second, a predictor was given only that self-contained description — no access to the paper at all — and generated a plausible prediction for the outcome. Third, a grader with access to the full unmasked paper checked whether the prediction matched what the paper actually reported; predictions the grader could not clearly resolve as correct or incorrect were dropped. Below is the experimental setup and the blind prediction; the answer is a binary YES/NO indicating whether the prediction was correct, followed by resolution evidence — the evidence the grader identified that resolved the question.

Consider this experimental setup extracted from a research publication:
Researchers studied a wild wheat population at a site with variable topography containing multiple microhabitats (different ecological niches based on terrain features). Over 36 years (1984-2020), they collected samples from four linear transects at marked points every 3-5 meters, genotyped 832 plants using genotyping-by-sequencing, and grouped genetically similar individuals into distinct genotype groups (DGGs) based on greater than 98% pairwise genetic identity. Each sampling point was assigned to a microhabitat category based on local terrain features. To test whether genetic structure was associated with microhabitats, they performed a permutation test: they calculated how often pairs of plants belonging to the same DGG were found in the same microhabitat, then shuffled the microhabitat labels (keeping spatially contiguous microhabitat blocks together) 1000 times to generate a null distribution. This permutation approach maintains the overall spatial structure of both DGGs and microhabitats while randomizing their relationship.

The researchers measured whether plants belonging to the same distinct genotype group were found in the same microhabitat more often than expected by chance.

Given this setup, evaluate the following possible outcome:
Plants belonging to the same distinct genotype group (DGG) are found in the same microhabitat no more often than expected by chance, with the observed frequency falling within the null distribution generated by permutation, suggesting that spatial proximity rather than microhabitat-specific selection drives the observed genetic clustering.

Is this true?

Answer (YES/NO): NO